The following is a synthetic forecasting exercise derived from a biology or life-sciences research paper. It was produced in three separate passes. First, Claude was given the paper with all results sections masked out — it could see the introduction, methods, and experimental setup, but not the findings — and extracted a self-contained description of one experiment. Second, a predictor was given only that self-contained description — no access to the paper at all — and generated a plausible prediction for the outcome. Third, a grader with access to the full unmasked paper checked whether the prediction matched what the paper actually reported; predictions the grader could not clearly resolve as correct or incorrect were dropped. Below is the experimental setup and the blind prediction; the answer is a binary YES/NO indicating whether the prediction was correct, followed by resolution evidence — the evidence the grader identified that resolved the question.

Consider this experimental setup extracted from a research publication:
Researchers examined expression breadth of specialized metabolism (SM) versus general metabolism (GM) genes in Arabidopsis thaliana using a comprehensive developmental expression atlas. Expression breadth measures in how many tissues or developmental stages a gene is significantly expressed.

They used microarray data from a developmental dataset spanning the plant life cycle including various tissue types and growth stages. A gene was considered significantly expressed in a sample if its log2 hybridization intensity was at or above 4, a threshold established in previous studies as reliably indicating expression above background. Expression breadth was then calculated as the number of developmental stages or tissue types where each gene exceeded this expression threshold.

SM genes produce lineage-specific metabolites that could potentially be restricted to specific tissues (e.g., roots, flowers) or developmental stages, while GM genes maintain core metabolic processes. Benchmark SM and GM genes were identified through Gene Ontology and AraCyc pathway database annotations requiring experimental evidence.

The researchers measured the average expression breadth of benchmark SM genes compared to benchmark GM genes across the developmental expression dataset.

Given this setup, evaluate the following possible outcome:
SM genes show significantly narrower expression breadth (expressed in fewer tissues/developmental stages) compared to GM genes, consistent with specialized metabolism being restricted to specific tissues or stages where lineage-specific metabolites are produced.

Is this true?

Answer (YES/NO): YES